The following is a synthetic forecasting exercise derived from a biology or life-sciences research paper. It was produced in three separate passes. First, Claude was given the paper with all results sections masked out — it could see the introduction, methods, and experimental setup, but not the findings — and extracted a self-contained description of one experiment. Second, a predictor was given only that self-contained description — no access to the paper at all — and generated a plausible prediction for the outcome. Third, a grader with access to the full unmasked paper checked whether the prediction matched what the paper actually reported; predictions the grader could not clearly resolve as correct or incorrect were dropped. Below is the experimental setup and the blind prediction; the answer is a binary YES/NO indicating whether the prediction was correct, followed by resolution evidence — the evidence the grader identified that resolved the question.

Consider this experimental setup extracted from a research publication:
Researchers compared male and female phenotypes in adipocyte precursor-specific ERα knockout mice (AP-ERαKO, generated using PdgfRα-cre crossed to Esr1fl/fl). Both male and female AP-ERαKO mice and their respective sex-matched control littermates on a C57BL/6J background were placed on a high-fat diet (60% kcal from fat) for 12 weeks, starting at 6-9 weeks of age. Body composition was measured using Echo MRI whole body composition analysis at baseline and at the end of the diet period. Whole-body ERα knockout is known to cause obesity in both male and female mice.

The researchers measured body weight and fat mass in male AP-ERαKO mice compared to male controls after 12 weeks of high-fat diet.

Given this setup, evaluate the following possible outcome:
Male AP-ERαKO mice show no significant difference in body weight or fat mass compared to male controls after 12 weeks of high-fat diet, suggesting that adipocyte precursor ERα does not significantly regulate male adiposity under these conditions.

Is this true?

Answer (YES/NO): NO